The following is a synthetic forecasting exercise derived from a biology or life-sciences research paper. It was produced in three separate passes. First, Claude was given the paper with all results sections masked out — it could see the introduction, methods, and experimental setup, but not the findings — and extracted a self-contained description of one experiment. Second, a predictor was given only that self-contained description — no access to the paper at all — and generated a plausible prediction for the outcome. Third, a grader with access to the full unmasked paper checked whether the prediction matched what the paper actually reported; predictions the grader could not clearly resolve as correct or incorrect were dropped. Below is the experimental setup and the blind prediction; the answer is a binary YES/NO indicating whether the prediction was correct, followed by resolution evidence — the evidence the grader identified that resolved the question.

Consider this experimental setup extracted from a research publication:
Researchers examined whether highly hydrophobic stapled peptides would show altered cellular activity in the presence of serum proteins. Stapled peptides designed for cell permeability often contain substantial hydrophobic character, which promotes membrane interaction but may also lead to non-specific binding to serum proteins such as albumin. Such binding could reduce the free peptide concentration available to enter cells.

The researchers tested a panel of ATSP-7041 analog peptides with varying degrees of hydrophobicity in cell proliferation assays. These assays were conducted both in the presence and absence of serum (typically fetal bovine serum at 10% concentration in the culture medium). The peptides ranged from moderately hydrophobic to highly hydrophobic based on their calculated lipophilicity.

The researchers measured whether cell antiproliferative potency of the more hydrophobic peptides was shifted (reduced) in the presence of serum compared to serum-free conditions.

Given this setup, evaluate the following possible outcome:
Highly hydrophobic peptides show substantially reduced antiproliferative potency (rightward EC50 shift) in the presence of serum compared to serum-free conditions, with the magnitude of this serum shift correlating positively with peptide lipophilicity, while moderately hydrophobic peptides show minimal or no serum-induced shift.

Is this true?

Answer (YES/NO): YES